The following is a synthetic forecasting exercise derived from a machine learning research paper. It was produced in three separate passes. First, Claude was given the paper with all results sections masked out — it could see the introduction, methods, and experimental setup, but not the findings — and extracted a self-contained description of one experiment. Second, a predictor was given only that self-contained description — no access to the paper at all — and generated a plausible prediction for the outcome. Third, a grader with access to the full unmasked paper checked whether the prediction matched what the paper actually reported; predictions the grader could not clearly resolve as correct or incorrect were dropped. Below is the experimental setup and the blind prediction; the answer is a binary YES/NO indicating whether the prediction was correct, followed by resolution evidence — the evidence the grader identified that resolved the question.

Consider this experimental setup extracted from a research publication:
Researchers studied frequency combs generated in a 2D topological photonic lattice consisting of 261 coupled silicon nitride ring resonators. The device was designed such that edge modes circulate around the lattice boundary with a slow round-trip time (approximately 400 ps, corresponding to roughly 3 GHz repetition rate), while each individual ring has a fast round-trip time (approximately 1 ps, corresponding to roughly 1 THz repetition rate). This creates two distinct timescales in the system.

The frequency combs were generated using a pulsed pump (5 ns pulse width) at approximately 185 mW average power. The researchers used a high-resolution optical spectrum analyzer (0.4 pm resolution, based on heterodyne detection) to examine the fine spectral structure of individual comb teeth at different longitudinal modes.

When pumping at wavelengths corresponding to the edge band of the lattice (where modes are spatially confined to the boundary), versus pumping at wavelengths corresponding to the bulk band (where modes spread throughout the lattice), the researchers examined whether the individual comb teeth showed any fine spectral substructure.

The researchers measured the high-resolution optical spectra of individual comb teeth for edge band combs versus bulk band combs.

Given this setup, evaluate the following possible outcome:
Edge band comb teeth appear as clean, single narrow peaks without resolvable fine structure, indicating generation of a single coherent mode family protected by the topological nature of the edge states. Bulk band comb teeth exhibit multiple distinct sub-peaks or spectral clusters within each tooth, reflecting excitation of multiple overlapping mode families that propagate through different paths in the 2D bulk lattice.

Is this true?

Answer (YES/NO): NO